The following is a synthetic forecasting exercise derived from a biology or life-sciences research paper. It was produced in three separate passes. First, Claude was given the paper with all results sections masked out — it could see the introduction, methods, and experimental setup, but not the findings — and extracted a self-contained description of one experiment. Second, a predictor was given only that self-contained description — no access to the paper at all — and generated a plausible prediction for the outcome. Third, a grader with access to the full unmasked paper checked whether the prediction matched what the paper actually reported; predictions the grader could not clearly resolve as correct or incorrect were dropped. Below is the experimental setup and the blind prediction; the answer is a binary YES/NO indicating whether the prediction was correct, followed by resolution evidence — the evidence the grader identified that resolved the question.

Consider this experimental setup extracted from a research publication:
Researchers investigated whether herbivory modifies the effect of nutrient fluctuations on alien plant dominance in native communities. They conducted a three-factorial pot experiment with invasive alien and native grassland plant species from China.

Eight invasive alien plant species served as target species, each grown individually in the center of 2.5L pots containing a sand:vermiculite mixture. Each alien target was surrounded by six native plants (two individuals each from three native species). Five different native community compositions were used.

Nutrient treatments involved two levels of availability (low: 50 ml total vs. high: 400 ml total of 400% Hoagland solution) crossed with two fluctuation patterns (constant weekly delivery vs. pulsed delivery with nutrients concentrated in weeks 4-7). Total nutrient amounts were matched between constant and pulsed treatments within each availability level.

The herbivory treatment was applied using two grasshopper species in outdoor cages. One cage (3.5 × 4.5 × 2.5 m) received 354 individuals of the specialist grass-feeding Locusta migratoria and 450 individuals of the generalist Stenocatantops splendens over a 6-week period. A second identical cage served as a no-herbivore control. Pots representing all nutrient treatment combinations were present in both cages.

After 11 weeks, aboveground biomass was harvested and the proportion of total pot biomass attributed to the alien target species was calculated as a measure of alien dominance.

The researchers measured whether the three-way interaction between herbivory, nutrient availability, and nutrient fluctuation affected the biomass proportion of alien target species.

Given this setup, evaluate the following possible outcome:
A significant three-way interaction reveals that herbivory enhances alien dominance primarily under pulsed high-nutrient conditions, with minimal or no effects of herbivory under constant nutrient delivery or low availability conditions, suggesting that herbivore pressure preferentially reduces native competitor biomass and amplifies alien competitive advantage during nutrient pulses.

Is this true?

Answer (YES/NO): NO